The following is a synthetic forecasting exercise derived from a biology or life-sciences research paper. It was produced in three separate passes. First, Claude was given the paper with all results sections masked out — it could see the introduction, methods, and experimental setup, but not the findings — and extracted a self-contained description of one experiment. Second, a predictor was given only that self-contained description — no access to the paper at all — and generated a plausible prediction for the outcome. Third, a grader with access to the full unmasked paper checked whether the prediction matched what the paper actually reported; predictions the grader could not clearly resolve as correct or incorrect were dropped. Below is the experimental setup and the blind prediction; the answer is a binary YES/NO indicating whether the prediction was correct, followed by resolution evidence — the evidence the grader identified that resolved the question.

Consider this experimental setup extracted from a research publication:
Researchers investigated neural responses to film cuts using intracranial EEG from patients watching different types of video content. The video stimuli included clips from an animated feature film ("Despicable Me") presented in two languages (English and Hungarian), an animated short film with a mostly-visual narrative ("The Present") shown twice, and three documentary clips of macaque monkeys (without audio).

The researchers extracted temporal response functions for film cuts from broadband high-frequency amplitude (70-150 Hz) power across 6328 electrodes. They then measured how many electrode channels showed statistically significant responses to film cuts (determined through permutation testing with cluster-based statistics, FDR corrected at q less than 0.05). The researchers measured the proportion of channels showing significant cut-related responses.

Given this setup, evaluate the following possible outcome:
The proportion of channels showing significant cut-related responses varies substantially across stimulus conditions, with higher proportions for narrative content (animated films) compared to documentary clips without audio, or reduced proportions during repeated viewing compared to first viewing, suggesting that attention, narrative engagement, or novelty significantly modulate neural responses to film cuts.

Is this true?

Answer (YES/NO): NO